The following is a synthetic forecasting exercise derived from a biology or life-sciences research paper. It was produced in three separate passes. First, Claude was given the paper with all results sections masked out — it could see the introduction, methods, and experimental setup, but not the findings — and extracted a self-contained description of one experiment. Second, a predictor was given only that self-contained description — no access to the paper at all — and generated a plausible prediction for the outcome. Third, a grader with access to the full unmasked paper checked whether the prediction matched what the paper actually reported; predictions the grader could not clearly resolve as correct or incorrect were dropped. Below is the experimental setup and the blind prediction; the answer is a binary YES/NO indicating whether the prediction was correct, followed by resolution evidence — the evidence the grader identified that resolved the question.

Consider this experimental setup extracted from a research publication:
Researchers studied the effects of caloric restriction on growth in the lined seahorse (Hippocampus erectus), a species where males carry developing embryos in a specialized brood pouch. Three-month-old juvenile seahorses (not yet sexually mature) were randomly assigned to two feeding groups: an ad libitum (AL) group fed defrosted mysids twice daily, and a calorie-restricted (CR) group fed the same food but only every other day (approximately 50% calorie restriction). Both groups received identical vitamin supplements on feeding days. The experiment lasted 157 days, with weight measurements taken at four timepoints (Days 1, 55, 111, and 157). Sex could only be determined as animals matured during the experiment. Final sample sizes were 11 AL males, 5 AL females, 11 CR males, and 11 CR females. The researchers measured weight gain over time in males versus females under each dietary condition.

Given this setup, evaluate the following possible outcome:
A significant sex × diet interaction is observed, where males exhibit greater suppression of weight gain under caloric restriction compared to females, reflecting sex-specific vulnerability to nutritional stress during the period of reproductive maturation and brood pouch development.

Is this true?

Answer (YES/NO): YES